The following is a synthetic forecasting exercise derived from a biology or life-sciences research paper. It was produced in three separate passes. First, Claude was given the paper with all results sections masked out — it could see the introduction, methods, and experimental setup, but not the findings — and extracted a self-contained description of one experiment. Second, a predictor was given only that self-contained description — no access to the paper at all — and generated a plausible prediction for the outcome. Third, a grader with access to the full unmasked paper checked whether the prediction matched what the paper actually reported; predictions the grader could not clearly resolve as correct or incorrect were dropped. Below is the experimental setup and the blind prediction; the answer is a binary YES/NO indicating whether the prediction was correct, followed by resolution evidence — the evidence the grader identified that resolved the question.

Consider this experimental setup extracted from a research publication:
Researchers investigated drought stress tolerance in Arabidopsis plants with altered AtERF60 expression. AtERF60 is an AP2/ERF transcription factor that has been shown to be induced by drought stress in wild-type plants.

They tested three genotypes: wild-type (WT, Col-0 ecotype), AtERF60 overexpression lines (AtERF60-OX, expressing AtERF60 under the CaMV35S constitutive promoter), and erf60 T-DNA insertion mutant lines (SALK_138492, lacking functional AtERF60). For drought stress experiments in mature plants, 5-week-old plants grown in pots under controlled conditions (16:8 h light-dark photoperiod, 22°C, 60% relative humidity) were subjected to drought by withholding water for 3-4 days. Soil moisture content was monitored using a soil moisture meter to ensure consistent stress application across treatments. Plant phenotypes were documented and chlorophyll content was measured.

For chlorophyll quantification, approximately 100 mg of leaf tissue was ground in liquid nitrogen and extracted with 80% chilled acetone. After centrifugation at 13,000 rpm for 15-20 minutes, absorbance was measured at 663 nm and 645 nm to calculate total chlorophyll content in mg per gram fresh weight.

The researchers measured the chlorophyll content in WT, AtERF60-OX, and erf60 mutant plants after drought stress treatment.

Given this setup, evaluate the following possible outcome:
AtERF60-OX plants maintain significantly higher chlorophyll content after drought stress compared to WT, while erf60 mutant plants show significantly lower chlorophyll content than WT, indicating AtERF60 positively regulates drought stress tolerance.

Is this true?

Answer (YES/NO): NO